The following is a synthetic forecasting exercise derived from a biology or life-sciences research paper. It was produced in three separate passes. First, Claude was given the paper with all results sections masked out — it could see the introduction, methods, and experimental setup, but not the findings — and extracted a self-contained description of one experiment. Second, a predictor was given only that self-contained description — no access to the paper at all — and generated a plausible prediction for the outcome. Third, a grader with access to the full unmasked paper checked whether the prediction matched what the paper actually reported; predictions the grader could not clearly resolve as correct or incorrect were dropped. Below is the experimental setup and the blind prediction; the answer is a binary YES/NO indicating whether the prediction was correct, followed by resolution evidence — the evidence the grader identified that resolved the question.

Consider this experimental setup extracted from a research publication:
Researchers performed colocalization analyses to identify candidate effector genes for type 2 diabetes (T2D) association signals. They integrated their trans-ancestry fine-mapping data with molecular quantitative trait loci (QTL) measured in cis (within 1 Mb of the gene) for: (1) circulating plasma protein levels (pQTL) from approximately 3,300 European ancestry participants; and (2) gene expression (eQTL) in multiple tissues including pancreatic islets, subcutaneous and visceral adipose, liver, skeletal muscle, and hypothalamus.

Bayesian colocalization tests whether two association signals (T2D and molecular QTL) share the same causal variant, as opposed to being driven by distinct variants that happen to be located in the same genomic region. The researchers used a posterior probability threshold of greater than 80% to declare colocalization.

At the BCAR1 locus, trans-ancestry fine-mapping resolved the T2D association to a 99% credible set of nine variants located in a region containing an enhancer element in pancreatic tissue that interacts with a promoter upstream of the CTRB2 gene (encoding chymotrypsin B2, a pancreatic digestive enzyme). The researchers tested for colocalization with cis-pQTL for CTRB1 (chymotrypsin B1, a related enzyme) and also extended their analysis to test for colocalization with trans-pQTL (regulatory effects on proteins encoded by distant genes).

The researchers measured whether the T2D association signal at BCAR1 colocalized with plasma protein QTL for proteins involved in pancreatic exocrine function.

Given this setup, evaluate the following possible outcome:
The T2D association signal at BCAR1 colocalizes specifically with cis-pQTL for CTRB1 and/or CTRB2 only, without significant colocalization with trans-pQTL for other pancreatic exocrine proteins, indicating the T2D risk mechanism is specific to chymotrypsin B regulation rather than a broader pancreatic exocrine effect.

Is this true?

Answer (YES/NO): NO